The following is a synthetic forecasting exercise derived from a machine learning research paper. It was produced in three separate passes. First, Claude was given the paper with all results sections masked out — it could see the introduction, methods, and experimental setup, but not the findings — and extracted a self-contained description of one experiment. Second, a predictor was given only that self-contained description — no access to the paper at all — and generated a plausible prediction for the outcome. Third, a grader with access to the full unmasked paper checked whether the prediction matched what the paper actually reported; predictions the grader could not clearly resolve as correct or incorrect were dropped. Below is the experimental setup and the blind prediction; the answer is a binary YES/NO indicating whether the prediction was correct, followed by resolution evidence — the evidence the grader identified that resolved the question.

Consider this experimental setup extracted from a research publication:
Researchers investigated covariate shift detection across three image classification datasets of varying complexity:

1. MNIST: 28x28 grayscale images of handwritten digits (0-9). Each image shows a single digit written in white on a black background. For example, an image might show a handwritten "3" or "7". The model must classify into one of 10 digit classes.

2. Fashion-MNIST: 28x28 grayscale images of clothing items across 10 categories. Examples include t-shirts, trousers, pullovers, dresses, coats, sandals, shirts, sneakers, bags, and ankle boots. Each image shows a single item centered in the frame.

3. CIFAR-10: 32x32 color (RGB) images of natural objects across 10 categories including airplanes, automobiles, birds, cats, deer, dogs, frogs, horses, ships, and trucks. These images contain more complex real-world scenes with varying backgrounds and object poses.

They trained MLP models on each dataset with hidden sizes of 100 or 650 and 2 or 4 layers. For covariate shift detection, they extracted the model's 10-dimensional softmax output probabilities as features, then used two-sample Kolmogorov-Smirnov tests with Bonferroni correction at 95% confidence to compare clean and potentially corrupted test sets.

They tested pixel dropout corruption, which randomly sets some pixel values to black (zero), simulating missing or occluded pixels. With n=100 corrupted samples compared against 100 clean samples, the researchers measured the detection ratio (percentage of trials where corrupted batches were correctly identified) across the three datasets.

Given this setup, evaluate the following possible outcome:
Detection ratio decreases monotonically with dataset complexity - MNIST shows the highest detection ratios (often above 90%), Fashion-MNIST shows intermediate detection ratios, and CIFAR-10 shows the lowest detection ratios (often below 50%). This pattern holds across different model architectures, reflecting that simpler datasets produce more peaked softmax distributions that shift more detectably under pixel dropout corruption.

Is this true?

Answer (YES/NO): NO